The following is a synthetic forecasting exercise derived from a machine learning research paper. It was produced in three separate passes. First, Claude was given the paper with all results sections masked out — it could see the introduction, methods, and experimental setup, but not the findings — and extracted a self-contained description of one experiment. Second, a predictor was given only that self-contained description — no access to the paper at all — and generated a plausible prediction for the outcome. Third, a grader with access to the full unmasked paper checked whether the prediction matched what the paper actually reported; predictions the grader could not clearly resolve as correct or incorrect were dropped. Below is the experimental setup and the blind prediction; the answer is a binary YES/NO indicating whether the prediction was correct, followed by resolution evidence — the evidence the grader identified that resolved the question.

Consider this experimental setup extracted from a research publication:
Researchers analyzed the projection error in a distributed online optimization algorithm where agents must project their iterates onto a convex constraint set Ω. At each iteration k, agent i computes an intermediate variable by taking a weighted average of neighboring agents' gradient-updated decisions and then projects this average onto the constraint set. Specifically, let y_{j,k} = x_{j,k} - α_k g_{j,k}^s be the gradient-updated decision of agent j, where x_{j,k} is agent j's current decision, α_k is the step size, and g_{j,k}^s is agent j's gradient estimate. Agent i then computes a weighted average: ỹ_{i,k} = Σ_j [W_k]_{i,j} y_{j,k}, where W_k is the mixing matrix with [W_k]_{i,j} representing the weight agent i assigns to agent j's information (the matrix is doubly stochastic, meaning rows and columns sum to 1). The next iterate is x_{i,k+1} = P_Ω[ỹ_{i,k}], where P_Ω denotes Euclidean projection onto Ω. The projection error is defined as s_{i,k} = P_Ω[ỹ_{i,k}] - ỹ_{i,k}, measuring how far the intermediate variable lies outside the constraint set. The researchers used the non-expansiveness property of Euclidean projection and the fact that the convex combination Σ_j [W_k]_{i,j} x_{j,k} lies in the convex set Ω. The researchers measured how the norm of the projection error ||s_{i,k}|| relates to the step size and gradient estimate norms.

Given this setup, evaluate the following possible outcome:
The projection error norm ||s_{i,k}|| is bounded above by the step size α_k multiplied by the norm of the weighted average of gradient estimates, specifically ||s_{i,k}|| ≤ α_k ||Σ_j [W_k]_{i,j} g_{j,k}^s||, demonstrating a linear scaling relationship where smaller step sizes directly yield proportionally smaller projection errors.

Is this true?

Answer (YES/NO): NO